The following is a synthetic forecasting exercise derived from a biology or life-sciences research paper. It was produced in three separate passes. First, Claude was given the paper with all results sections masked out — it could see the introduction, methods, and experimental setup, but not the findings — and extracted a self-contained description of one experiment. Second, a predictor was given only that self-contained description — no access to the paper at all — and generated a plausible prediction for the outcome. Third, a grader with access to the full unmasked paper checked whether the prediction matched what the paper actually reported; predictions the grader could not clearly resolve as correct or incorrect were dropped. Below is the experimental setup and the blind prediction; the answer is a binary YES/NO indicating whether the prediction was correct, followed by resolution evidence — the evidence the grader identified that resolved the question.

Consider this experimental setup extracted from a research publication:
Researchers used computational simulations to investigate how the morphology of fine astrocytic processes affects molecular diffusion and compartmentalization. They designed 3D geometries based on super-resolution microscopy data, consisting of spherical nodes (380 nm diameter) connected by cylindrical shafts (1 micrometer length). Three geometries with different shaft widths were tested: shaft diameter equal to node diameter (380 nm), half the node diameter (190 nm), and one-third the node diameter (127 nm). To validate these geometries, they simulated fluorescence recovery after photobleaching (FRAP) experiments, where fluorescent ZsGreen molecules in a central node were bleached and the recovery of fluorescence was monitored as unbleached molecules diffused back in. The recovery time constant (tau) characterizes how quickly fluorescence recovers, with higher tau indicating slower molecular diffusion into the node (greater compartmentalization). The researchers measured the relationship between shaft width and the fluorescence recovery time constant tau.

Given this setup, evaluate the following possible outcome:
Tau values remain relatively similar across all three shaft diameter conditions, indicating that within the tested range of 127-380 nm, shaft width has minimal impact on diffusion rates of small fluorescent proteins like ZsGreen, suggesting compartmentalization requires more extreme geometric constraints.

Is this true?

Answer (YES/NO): NO